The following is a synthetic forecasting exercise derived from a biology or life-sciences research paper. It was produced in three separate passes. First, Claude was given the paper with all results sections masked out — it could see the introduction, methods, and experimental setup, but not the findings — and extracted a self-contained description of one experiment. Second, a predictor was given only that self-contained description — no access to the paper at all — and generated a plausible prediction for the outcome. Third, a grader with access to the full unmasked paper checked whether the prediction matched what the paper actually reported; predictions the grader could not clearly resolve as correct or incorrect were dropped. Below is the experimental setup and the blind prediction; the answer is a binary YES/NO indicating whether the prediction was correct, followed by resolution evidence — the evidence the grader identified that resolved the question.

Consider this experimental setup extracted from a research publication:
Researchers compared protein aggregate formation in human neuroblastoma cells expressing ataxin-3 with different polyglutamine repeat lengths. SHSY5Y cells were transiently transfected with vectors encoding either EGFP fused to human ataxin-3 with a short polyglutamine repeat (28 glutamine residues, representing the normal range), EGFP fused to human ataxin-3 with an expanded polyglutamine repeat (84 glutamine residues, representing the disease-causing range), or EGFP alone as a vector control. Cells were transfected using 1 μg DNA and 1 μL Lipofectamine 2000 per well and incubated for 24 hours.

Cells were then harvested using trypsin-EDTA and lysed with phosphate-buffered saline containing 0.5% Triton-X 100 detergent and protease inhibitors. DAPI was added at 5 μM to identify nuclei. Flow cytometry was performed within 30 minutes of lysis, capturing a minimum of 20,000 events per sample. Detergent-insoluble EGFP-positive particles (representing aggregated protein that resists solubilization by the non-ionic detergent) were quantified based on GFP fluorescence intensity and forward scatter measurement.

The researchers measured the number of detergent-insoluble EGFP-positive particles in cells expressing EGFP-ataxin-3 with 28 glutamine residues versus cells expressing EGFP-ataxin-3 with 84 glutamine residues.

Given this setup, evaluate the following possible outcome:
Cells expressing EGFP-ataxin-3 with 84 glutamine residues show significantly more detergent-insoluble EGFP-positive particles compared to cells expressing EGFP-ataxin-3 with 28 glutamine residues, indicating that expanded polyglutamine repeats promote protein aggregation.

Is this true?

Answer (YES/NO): YES